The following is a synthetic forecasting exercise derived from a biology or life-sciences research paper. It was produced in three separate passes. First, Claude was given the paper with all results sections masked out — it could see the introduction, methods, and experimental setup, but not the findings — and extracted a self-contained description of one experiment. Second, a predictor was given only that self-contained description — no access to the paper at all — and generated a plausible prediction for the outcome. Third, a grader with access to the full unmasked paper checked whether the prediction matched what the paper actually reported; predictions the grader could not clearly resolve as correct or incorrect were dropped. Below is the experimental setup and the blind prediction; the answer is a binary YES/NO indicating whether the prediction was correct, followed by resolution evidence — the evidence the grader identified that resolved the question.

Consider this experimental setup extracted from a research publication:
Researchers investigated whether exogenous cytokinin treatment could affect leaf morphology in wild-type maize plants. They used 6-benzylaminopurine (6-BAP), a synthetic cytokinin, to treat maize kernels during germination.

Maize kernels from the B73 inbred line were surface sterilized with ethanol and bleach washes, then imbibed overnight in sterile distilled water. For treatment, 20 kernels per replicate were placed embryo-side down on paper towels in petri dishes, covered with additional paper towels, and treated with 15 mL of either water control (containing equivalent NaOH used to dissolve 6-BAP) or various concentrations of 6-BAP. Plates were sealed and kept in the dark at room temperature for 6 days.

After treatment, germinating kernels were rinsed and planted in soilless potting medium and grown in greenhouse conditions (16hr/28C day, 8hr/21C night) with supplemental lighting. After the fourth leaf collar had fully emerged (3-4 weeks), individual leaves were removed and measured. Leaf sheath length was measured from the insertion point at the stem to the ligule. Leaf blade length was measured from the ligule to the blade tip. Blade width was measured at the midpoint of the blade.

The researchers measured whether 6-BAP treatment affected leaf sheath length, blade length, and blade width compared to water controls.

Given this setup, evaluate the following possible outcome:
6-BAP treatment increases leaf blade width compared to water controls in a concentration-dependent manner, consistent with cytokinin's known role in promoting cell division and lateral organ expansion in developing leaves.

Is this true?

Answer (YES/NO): NO